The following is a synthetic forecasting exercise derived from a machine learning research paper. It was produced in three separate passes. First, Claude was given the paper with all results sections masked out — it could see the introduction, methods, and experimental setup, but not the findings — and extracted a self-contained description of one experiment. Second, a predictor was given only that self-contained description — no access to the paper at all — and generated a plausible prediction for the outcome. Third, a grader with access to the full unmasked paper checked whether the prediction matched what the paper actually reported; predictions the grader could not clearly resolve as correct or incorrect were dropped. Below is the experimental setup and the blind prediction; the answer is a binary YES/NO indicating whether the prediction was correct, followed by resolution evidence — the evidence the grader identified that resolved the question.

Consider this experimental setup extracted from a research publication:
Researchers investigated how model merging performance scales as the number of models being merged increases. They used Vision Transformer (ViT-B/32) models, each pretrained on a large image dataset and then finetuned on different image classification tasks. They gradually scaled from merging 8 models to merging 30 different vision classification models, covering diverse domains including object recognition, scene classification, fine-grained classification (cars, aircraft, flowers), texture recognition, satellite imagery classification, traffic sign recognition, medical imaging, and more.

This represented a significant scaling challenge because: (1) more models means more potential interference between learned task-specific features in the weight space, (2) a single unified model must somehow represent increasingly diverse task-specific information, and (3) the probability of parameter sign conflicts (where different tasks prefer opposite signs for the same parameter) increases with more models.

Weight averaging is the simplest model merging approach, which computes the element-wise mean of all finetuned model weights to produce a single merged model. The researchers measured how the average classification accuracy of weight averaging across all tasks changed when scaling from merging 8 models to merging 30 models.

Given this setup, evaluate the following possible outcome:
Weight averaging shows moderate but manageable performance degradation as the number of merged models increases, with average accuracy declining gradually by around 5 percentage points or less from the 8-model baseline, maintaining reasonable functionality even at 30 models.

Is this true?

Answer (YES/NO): NO